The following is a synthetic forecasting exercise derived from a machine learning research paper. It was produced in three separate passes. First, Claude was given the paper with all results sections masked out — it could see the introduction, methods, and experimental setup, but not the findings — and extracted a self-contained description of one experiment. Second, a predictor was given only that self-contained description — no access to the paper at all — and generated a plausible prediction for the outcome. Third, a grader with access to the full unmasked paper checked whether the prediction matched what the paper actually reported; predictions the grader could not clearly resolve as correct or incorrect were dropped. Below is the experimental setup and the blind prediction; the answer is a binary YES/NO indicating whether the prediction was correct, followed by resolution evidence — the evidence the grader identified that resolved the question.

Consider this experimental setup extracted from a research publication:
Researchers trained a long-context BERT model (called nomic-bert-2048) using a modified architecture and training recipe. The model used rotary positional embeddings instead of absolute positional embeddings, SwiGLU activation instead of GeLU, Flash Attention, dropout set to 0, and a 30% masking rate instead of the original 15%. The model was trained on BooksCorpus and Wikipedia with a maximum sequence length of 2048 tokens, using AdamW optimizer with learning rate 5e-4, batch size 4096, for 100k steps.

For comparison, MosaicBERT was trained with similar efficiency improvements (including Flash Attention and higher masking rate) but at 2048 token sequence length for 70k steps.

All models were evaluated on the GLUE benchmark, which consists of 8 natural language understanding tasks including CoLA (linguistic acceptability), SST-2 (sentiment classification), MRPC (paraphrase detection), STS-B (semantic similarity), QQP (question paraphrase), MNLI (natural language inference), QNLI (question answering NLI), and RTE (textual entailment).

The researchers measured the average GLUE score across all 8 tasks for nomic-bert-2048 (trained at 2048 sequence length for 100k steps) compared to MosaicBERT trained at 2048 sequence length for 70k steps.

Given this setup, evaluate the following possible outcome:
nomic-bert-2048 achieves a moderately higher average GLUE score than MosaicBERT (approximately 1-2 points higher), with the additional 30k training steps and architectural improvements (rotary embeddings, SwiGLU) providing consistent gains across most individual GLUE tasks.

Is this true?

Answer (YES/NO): NO